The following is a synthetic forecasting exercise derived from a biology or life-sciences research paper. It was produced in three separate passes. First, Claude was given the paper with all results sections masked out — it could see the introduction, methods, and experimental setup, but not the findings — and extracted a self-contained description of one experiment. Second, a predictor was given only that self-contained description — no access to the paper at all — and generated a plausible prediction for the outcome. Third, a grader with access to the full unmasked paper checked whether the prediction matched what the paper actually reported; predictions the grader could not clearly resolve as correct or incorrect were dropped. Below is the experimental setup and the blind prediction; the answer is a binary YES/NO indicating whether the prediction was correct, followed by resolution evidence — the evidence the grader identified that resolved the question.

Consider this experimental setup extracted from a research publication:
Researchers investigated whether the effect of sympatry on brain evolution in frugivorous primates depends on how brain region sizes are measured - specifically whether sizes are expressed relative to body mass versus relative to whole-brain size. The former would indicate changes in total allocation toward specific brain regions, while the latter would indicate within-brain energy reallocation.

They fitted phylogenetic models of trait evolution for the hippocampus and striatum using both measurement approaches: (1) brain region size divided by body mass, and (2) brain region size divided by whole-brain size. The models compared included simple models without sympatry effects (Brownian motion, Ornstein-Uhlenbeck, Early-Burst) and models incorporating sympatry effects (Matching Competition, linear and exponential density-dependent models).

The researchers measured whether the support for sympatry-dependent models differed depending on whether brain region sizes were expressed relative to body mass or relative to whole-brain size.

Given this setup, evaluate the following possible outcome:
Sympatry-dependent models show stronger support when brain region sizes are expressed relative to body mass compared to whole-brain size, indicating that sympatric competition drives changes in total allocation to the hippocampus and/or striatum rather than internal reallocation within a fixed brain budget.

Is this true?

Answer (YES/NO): NO